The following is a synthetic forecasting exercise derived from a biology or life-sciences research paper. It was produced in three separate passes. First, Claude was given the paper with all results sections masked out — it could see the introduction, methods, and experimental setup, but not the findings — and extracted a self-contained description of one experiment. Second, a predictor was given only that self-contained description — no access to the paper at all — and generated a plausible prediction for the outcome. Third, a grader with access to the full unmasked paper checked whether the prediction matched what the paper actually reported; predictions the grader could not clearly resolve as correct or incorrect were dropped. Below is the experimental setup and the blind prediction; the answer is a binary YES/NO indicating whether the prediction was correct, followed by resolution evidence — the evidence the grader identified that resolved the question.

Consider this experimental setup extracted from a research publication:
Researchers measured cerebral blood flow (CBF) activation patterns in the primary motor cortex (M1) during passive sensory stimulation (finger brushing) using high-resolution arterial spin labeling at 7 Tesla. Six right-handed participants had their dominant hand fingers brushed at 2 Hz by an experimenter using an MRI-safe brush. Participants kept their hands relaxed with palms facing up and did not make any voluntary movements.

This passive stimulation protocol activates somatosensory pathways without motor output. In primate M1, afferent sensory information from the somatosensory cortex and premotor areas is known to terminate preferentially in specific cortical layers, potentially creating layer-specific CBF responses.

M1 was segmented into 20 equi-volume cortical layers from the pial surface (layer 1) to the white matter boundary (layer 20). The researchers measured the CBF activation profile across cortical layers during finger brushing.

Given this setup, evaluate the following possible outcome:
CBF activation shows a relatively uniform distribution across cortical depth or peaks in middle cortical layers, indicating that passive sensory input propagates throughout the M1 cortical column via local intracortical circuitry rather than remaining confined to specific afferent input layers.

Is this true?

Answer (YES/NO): NO